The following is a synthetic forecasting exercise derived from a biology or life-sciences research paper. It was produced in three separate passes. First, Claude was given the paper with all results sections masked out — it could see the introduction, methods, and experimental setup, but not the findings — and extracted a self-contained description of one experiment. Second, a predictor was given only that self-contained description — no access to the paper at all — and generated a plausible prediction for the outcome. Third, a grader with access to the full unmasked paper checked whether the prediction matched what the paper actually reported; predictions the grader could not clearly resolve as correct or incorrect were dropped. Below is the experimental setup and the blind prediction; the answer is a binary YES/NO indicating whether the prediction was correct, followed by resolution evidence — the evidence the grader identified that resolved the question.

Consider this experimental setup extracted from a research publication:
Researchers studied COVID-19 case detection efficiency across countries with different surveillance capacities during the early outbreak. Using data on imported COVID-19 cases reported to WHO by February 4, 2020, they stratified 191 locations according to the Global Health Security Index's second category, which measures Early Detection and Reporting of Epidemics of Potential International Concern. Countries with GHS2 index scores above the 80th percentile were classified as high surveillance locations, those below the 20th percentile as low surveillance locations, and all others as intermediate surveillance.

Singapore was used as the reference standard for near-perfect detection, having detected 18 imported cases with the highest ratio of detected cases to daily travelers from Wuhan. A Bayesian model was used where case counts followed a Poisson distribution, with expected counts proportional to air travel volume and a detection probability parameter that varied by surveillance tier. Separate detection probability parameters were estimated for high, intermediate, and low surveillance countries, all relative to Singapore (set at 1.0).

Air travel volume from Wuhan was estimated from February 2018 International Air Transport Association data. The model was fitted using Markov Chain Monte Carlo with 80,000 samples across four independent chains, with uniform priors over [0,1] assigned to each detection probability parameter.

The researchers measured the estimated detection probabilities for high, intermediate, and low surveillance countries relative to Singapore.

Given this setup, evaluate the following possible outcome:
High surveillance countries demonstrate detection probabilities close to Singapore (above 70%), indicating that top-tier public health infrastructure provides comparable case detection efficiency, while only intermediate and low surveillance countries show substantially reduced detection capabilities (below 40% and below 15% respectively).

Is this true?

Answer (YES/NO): NO